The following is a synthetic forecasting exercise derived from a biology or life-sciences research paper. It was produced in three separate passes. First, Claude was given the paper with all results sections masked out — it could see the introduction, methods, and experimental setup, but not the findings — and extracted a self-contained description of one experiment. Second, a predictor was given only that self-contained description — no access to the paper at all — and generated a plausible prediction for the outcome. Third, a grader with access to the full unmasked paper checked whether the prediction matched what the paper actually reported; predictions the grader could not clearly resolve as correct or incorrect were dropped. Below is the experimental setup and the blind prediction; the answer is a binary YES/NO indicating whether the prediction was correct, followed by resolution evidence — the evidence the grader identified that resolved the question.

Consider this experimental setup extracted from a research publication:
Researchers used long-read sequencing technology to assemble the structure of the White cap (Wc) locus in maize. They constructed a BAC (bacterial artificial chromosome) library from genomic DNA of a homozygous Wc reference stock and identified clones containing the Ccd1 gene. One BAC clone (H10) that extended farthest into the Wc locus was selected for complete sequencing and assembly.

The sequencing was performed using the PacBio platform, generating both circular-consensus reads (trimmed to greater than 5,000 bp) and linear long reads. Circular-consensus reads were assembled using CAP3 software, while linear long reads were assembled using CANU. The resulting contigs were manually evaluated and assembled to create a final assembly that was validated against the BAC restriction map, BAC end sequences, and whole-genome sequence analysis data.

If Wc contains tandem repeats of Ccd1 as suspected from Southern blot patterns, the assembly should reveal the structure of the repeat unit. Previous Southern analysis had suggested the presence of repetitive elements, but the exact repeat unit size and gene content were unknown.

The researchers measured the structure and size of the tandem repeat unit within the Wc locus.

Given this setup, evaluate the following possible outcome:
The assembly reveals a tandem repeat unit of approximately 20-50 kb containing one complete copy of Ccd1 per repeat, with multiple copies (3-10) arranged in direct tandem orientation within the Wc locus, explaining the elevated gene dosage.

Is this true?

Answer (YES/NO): NO